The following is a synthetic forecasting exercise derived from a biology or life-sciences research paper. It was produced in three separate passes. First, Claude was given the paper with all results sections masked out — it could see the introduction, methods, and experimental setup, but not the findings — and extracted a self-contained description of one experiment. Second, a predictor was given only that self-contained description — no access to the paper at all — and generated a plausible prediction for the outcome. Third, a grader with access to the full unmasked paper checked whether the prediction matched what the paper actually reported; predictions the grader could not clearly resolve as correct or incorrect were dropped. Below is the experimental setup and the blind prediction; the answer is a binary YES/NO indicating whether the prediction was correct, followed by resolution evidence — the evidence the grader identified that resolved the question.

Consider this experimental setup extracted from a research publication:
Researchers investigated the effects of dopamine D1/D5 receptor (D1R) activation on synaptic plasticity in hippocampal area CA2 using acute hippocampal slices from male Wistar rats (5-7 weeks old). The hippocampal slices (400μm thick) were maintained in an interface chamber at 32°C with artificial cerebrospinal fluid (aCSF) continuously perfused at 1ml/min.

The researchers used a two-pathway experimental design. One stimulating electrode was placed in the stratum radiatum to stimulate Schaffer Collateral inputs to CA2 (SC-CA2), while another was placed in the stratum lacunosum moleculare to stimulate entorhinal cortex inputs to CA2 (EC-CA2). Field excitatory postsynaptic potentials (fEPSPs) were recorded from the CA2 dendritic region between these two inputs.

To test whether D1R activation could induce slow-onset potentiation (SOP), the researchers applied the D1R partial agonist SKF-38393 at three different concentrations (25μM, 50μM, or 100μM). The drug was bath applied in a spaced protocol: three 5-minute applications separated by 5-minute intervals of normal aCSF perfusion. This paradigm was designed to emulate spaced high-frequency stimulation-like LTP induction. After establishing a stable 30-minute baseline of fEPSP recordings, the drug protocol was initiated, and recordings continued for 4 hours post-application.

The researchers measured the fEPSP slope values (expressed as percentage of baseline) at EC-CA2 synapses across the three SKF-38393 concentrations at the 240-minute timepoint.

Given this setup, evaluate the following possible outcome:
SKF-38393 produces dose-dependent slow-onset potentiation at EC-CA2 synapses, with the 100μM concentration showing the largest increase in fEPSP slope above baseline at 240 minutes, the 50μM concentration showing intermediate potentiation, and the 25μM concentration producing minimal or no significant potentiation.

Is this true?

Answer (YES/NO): NO